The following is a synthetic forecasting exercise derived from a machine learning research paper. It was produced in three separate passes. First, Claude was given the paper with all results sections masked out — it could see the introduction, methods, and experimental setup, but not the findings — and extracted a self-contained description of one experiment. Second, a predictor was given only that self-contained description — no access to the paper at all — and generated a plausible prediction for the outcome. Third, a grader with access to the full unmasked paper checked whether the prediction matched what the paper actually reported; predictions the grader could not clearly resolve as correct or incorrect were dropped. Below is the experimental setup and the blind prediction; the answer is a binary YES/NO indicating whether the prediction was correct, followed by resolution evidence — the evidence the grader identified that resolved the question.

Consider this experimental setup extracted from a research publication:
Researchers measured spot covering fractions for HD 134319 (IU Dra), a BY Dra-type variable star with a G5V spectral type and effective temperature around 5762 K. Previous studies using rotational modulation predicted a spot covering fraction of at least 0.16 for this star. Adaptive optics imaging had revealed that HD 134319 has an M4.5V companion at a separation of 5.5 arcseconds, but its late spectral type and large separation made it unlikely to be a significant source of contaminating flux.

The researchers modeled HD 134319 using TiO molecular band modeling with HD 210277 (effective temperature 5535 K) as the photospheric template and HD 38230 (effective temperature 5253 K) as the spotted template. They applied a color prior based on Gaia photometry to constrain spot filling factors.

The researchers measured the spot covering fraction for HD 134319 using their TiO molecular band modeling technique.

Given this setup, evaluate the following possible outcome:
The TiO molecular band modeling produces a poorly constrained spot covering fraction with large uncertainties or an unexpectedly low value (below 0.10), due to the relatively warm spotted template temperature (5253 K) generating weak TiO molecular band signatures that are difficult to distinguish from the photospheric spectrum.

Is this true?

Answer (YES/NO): YES